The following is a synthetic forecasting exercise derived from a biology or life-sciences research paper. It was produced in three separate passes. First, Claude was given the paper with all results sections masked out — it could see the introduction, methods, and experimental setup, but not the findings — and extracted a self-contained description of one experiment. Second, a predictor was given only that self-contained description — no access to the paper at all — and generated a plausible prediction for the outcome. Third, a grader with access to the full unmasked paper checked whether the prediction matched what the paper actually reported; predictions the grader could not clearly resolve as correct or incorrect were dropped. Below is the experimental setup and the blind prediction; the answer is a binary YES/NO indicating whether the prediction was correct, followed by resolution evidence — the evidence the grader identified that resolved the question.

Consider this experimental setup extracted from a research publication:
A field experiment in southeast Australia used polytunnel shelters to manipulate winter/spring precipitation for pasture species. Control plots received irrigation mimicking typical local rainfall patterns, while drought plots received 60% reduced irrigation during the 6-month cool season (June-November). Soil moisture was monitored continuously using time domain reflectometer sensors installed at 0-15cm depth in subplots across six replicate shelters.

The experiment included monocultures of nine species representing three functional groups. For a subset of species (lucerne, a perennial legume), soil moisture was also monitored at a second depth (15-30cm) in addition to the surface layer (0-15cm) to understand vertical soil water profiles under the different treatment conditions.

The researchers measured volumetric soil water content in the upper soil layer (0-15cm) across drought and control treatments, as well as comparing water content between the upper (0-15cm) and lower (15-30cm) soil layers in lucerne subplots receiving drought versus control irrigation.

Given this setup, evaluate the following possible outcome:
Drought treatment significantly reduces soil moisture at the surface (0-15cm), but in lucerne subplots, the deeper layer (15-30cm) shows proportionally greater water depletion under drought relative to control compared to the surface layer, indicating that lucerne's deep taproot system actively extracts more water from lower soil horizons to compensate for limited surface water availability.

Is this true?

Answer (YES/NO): NO